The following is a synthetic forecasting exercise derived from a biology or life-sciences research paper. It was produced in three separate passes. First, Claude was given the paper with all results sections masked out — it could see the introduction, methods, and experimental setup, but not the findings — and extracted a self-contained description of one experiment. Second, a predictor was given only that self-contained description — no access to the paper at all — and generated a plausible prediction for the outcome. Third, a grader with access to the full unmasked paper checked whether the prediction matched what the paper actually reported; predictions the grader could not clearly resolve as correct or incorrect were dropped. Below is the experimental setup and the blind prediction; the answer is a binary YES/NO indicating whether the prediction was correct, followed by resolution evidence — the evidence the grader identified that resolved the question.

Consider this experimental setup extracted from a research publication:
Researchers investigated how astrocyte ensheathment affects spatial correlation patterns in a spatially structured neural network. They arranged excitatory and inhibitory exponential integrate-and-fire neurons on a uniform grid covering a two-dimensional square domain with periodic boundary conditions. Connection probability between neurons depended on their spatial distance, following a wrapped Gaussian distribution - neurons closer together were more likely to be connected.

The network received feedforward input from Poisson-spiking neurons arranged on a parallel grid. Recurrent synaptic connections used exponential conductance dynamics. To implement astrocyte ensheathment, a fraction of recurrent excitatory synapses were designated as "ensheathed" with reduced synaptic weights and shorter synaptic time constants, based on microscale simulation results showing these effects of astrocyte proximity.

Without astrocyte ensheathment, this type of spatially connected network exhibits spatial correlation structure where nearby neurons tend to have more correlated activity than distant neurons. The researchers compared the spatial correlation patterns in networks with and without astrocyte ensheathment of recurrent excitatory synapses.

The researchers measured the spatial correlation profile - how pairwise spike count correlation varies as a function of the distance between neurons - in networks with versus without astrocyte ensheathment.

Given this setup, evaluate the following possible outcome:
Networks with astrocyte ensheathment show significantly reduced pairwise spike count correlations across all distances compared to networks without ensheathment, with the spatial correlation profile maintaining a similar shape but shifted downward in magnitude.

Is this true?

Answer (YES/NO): NO